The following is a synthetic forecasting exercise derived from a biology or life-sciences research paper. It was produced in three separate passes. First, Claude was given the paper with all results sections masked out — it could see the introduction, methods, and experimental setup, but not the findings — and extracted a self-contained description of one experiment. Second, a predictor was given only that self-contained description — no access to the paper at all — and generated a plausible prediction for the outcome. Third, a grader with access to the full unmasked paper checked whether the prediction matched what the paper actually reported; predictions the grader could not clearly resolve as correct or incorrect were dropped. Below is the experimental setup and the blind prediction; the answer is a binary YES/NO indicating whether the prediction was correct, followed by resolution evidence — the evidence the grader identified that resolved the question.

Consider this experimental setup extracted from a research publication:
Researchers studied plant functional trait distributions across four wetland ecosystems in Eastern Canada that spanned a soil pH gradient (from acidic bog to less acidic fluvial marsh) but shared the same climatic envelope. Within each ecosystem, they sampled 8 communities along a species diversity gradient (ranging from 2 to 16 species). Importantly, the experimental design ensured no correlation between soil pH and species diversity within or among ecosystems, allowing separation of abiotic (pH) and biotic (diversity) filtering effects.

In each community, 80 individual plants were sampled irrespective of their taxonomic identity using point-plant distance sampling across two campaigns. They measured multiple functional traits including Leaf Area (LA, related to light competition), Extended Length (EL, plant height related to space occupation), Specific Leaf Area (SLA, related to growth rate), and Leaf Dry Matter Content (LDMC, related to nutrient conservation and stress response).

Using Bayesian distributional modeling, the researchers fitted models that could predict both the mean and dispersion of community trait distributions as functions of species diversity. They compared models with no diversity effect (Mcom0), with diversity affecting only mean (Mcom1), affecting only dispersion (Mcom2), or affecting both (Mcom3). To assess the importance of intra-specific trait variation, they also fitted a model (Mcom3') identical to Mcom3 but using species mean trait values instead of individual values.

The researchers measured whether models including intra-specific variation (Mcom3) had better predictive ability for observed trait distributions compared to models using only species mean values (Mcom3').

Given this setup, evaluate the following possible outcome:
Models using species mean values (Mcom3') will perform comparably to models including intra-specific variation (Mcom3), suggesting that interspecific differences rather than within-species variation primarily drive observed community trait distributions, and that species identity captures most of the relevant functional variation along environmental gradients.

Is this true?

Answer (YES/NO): NO